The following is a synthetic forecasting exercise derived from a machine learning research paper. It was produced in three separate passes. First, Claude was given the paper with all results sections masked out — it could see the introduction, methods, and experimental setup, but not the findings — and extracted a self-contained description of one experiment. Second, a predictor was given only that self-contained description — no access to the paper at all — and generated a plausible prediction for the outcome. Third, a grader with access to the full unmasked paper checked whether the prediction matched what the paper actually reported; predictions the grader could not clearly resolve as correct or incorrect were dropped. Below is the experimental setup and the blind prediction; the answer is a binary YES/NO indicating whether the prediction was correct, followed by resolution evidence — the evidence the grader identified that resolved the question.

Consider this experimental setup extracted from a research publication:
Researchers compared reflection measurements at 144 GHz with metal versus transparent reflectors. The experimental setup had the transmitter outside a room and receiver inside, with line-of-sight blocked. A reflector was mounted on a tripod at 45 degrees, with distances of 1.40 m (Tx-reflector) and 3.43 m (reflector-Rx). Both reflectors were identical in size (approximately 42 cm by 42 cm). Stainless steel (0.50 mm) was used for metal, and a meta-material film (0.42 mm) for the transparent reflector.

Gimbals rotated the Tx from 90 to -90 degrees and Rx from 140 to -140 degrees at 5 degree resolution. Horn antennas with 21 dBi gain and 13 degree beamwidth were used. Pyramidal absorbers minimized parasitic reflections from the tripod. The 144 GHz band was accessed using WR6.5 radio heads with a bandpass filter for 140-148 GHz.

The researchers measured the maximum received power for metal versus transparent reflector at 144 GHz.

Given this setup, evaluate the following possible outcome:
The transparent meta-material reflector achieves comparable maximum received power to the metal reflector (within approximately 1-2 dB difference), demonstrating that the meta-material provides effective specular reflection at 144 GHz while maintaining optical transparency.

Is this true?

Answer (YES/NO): NO